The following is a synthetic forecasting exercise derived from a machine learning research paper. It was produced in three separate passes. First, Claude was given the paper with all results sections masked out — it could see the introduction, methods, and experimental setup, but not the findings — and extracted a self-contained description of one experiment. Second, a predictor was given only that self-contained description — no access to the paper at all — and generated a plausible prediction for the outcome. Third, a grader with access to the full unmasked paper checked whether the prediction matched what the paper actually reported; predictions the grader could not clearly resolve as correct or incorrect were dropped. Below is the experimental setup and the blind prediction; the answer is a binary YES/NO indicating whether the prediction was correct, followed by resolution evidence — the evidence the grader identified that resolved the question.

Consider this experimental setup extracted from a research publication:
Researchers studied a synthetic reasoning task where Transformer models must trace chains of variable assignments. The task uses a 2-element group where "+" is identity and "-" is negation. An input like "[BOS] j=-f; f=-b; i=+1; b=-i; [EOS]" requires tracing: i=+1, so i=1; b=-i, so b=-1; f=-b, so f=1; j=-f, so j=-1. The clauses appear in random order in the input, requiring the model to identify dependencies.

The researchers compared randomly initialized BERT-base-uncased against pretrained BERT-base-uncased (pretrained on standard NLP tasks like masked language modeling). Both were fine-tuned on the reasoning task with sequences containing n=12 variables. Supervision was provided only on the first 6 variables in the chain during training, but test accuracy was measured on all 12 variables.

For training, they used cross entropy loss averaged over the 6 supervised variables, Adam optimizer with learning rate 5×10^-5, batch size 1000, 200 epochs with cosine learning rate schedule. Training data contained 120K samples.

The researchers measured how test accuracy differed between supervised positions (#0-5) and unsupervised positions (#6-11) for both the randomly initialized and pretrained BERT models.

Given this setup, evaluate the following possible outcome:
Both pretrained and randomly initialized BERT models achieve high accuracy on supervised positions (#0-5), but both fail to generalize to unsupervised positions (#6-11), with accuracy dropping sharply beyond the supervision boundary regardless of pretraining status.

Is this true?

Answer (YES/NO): NO